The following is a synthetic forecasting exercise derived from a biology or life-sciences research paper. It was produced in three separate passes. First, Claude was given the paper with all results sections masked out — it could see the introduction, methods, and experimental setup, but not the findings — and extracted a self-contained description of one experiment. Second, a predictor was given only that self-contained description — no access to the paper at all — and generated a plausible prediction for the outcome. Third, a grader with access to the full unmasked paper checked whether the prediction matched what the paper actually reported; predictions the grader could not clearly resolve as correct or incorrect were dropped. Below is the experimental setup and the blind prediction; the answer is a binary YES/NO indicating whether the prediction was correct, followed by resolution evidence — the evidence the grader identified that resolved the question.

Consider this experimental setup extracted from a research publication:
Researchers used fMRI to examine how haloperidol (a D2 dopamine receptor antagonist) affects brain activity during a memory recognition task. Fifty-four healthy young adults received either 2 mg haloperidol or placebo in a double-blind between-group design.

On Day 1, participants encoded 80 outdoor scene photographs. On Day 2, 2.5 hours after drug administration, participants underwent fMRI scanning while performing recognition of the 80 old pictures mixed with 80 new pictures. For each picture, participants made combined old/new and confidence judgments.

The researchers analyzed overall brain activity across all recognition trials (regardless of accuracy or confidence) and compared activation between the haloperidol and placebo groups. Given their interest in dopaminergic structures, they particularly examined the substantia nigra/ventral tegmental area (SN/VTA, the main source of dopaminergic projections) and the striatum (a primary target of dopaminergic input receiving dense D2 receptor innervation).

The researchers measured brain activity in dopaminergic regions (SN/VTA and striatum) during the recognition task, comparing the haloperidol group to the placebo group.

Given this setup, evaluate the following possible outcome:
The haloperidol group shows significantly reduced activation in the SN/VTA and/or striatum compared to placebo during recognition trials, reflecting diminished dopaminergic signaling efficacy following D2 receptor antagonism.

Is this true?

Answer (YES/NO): NO